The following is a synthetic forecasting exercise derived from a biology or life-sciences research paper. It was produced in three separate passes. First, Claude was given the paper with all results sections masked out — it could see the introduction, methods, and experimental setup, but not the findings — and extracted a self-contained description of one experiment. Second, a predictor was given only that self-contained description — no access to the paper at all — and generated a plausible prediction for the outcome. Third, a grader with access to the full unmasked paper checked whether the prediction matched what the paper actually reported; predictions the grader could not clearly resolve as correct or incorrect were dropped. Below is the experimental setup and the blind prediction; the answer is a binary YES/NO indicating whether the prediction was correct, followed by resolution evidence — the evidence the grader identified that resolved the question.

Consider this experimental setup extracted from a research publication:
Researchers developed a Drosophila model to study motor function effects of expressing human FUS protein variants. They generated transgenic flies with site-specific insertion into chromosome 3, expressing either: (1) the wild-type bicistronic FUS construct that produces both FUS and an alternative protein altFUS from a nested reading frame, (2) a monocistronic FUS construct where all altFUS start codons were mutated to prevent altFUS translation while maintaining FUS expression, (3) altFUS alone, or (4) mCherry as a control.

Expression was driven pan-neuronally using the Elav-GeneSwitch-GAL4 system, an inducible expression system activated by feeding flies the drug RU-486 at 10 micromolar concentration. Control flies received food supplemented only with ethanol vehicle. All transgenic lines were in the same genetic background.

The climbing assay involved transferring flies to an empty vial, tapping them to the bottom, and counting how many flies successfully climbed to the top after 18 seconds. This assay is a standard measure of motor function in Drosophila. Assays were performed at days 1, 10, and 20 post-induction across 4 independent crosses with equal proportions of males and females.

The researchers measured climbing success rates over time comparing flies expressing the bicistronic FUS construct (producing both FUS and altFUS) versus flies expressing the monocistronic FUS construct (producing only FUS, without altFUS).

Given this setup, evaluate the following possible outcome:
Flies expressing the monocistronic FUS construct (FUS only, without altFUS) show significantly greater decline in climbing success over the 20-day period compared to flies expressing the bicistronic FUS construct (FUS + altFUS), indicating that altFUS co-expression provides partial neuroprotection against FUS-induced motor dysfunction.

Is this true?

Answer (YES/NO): NO